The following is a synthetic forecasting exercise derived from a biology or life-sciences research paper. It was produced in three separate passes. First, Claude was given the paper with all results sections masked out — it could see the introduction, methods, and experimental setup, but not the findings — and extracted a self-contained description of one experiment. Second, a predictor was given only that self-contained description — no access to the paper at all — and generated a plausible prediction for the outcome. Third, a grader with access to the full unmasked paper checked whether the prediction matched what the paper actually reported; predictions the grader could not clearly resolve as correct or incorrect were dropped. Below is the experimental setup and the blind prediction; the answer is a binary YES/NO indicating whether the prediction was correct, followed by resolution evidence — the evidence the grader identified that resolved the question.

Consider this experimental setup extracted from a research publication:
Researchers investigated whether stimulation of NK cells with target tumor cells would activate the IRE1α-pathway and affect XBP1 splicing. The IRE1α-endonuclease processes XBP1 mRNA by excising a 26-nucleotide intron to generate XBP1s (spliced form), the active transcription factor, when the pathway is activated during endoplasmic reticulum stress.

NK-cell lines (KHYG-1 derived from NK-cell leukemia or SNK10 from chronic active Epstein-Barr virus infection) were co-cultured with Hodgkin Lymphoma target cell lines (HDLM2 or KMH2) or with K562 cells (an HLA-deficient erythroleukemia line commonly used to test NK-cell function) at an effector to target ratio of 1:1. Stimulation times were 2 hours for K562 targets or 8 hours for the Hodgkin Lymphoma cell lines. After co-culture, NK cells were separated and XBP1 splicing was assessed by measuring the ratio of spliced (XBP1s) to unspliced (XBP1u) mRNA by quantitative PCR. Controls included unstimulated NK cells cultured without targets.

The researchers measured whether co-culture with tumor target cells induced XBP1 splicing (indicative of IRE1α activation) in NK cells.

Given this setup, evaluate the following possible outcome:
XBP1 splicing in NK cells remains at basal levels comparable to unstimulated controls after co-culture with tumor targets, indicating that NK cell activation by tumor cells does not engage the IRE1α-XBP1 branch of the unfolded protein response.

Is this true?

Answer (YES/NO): NO